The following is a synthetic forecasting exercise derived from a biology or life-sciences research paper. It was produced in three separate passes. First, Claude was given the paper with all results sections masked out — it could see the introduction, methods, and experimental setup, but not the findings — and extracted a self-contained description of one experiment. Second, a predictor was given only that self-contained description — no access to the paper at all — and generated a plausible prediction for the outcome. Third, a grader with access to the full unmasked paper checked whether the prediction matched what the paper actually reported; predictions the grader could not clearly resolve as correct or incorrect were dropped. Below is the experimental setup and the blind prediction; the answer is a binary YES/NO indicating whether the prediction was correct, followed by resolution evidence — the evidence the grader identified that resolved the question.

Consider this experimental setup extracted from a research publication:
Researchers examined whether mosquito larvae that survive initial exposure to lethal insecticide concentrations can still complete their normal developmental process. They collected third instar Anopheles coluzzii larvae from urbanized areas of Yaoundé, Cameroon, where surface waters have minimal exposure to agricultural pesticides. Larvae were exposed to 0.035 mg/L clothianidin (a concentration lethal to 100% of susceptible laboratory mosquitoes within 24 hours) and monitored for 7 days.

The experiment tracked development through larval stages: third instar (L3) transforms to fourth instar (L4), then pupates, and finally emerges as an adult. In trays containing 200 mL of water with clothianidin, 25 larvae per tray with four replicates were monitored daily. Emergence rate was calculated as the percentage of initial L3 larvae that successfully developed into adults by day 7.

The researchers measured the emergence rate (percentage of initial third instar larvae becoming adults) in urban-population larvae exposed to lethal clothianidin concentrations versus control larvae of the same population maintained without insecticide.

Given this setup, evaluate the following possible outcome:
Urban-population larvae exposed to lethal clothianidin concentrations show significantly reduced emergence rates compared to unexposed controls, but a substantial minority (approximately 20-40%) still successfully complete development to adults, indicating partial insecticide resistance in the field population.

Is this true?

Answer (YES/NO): NO